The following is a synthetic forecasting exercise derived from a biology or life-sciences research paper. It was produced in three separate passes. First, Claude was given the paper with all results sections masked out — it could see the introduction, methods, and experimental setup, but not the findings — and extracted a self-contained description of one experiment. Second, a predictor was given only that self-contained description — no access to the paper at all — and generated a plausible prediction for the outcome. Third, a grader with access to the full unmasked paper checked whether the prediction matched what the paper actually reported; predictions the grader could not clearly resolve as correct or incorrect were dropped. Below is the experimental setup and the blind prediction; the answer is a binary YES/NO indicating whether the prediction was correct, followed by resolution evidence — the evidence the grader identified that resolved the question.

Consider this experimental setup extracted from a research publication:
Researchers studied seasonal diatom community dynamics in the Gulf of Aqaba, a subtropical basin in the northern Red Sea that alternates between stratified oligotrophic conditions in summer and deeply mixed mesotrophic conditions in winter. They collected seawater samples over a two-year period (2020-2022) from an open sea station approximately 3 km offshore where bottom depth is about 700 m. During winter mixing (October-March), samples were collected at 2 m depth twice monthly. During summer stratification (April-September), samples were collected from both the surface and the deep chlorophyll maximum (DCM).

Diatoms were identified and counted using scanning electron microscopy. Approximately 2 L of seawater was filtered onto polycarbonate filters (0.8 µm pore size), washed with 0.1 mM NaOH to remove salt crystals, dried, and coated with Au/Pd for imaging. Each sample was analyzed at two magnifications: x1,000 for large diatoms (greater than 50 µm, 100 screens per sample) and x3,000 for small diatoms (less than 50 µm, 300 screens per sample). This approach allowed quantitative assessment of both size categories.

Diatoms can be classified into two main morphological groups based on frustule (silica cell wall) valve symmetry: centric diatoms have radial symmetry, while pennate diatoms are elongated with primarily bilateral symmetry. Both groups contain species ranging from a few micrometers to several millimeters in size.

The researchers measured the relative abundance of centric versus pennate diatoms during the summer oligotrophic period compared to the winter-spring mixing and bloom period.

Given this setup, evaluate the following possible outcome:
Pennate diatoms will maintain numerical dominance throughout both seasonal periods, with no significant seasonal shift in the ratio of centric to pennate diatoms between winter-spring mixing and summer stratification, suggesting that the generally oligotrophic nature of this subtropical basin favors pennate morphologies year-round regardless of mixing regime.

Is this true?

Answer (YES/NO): NO